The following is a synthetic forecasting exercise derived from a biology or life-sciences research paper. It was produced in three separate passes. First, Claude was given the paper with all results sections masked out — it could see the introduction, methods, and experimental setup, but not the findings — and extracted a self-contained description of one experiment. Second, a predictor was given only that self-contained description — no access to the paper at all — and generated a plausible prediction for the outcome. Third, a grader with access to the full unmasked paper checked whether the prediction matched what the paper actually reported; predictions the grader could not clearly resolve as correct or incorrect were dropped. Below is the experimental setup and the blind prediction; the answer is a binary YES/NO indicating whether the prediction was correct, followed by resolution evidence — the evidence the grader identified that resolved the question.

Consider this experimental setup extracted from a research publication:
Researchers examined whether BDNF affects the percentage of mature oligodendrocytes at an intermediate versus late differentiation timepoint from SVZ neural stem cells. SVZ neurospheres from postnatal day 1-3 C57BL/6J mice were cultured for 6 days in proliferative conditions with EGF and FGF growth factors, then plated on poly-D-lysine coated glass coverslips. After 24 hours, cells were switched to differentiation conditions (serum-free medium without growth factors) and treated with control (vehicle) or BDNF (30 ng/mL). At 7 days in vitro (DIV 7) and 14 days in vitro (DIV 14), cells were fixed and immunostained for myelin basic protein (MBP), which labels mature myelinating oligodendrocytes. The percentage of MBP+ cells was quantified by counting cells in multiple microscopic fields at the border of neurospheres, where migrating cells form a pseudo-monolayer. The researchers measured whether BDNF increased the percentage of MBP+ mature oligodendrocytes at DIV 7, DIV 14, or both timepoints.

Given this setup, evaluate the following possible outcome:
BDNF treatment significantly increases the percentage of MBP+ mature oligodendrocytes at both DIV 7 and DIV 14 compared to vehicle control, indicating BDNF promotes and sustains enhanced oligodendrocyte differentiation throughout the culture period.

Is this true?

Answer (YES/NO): NO